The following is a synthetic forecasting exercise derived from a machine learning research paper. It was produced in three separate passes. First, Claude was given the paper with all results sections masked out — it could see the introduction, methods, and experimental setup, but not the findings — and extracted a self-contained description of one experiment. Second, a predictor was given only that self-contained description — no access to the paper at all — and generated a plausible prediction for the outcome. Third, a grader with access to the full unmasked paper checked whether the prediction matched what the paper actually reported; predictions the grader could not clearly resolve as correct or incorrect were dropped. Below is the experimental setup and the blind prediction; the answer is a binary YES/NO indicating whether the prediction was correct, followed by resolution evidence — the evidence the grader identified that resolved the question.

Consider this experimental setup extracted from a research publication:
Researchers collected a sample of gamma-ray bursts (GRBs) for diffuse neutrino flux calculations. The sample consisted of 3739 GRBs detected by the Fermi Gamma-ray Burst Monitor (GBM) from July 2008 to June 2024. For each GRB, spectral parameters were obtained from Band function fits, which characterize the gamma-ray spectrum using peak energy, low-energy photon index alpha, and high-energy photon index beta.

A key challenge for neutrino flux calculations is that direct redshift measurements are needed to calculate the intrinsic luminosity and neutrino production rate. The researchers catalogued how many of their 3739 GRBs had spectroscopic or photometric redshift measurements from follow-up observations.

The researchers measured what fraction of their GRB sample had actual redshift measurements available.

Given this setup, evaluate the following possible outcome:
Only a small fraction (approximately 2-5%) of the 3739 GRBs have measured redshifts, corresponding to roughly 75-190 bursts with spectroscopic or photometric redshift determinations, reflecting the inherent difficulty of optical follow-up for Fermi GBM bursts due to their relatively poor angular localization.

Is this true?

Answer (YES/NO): NO